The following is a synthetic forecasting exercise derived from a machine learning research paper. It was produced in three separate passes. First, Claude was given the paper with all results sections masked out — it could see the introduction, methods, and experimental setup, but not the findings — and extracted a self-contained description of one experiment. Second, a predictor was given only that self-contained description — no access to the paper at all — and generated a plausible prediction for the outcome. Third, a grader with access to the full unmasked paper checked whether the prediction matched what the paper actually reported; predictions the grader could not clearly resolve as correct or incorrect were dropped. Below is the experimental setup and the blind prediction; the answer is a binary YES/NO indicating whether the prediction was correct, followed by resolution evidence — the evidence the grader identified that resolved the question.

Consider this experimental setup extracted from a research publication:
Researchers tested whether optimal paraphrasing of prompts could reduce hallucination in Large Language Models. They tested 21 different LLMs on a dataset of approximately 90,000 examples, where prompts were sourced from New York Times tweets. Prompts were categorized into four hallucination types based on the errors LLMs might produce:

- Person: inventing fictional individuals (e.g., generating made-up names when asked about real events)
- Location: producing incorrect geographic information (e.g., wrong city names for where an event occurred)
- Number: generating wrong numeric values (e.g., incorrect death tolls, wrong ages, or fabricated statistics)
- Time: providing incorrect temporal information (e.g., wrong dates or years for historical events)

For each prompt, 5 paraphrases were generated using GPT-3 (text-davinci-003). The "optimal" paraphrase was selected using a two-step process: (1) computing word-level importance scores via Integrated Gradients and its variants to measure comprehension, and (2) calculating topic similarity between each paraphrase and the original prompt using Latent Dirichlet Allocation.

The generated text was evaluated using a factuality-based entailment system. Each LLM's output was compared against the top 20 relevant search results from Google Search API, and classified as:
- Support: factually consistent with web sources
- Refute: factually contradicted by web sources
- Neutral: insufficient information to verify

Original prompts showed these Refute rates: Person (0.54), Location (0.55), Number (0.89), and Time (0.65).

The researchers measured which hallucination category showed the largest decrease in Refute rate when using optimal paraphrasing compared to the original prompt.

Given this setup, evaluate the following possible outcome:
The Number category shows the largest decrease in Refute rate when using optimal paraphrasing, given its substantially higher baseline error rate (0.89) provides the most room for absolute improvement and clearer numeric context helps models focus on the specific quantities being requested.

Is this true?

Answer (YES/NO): YES